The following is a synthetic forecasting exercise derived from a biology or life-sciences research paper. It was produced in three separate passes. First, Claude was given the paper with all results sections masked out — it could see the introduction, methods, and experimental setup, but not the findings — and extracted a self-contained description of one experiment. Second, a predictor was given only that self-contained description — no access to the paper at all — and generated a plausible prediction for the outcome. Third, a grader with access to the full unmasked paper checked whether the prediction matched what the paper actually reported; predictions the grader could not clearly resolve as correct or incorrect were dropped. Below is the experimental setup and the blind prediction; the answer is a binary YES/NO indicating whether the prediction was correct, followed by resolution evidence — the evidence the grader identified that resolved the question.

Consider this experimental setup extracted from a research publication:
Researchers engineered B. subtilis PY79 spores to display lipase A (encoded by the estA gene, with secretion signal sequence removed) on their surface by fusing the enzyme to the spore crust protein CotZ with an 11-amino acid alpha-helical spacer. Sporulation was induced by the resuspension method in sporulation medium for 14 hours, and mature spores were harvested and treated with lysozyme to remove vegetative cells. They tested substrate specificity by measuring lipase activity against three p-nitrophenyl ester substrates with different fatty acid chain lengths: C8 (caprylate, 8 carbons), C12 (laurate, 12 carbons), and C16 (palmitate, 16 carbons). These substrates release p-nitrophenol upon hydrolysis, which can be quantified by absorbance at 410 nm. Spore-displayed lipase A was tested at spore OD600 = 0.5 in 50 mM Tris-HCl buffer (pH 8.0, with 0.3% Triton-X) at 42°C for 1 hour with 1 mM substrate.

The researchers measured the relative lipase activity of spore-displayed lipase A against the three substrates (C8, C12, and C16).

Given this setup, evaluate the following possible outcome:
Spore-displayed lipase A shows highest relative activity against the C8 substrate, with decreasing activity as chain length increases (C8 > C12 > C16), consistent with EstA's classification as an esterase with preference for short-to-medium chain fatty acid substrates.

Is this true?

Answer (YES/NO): YES